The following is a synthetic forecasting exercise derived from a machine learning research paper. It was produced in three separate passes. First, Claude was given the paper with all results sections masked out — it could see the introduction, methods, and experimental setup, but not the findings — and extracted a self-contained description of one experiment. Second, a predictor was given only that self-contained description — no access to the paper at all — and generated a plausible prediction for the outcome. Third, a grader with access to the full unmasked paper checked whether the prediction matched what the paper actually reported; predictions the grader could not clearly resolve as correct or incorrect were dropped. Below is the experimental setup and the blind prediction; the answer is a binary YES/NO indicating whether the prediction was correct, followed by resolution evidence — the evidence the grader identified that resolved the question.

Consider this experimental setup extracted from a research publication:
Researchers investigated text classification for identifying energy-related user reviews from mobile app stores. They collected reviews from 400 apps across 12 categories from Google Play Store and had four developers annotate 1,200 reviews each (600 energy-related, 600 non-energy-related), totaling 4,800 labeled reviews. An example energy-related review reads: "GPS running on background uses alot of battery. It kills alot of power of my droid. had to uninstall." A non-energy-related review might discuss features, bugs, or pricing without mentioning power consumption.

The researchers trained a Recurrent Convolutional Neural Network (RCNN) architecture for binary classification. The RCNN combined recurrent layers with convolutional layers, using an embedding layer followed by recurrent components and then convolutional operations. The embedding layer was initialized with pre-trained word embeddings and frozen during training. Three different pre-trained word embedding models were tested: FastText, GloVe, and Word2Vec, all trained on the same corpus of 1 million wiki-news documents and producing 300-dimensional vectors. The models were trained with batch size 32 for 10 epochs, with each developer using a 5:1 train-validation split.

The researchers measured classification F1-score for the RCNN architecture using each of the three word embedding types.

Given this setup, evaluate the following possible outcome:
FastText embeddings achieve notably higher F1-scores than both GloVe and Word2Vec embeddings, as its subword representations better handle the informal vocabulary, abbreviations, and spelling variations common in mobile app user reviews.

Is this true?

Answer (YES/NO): NO